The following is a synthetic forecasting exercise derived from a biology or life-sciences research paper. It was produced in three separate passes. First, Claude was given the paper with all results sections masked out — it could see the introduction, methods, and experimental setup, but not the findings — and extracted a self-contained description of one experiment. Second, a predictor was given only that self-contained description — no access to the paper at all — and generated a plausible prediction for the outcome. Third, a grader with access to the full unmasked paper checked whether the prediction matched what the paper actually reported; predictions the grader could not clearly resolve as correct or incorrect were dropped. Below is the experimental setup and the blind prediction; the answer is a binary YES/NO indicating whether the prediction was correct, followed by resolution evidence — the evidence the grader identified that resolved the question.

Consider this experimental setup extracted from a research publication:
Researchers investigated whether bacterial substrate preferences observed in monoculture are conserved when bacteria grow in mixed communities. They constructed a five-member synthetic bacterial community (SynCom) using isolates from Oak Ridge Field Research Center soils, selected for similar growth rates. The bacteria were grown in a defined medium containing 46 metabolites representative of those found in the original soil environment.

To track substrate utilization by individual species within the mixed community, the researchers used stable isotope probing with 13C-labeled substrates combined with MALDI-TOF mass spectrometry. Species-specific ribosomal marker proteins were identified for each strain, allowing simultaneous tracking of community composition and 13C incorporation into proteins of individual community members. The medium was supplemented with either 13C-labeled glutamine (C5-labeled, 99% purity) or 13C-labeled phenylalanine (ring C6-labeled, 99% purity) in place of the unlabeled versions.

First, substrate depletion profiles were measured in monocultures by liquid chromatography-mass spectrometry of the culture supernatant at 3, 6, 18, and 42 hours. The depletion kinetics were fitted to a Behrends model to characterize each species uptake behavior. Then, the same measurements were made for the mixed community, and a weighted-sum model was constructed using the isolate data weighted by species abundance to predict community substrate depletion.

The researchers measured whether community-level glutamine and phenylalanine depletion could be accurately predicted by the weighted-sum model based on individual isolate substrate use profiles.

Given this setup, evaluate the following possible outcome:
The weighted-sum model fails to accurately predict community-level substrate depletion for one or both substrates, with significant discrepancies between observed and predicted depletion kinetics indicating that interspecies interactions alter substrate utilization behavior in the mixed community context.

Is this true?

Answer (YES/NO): YES